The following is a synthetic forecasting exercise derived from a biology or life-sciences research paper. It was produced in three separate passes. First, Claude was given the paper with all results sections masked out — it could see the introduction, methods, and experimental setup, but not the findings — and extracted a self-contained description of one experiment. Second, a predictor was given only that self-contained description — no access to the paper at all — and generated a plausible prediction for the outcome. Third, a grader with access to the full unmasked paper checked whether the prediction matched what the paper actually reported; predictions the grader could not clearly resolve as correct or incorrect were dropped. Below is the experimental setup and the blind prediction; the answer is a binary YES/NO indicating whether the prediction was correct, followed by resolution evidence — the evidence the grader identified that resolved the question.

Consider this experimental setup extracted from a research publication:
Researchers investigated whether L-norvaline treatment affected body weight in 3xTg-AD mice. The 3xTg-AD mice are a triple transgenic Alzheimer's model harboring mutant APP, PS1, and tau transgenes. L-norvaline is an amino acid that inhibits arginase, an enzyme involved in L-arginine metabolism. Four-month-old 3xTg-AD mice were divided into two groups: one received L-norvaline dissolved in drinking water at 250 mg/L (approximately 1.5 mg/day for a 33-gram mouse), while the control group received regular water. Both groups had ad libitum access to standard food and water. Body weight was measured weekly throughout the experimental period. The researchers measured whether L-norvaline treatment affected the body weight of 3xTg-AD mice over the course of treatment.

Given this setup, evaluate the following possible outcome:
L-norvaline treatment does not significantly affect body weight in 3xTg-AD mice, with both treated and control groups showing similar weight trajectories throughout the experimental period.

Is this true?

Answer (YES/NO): YES